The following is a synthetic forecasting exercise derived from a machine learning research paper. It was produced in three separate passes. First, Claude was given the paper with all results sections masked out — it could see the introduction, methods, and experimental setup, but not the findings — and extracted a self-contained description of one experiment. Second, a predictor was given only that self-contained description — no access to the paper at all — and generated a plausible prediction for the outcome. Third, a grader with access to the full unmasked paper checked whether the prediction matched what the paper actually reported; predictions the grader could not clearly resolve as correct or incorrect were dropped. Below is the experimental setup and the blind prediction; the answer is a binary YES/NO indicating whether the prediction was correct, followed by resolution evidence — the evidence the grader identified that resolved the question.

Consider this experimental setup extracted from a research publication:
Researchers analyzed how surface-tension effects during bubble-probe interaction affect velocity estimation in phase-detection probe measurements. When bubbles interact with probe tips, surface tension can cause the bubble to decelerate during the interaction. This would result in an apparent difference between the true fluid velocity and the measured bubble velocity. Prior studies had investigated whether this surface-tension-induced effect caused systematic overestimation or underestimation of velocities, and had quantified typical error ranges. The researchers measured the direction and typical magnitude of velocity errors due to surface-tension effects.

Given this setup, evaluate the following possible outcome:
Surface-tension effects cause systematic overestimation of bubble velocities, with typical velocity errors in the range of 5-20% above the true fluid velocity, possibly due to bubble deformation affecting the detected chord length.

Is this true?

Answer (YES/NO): NO